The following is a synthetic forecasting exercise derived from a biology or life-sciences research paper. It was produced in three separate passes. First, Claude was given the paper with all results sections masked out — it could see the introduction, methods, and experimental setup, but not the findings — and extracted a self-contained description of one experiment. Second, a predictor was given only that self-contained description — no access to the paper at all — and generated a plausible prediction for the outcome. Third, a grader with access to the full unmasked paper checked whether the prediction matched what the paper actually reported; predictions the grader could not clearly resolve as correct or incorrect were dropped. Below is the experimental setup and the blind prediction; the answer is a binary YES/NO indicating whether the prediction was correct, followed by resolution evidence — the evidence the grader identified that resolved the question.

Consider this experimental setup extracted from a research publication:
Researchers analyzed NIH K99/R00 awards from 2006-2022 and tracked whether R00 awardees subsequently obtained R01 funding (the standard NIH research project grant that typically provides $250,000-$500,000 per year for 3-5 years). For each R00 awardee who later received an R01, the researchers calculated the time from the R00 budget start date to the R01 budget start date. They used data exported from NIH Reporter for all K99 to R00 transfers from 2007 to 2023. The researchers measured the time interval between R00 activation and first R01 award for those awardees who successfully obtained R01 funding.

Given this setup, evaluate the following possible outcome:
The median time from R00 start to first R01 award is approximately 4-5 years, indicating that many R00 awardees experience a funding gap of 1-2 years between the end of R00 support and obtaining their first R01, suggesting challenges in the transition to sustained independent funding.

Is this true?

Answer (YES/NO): NO